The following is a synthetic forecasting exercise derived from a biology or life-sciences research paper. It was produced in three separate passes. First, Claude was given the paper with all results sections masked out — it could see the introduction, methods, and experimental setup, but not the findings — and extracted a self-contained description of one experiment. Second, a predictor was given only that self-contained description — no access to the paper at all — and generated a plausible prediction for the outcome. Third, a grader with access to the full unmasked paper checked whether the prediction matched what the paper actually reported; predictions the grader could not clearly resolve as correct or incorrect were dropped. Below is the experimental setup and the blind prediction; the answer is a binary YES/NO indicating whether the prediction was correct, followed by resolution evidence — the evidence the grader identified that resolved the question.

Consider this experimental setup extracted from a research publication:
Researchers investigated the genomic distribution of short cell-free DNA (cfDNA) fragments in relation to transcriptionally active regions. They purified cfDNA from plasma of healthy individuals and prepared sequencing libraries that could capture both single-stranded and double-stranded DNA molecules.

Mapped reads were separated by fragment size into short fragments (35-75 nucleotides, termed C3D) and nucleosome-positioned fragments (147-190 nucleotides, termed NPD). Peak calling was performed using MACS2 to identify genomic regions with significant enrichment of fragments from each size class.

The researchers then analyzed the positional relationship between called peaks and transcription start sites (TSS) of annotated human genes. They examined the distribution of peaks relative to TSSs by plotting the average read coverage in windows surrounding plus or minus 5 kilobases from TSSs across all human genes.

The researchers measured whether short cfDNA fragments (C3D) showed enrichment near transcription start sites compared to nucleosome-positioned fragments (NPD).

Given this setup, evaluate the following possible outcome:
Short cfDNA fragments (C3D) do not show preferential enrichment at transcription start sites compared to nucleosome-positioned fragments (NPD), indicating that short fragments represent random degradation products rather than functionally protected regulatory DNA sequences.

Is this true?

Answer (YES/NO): NO